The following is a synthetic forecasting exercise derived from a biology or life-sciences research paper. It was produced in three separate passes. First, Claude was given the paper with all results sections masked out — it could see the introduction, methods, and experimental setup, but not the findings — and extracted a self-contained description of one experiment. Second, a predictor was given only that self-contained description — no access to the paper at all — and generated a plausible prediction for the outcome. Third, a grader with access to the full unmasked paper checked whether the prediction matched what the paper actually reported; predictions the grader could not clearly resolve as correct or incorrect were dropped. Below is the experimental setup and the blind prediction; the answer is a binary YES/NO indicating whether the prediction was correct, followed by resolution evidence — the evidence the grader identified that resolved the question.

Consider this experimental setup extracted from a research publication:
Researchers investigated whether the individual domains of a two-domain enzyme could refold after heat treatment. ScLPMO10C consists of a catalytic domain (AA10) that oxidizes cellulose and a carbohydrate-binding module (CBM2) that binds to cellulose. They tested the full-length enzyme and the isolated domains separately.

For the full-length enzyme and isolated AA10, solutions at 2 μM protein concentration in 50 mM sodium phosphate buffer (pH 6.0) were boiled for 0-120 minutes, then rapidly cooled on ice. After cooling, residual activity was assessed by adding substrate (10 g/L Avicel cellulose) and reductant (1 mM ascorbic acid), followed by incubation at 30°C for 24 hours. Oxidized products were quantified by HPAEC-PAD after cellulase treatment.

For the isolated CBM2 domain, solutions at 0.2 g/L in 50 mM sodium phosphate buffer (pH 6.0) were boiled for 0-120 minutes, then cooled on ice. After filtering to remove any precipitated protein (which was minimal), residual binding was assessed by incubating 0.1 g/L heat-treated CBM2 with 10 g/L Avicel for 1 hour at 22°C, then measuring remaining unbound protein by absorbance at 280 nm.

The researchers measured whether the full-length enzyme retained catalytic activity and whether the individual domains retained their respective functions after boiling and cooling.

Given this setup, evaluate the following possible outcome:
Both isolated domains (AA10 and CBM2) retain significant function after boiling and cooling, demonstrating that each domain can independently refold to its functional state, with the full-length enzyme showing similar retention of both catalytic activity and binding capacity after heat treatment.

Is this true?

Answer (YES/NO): NO